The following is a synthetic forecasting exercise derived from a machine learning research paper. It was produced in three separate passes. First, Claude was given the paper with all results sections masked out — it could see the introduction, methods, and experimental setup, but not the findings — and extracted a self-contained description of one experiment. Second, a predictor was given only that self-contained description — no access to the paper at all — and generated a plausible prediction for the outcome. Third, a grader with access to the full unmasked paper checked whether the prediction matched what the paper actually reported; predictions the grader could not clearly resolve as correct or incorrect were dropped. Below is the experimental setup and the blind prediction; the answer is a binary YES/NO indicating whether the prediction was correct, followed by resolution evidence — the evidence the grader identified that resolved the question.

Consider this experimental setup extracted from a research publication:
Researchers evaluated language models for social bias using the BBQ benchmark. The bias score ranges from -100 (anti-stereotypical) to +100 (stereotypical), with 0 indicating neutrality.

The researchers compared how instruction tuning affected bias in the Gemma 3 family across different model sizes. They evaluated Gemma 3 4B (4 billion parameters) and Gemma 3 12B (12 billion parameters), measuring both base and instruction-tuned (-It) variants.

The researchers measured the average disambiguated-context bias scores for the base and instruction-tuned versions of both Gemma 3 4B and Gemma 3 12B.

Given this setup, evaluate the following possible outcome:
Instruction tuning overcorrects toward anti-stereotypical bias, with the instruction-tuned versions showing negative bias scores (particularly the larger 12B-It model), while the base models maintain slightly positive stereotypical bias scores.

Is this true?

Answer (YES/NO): NO